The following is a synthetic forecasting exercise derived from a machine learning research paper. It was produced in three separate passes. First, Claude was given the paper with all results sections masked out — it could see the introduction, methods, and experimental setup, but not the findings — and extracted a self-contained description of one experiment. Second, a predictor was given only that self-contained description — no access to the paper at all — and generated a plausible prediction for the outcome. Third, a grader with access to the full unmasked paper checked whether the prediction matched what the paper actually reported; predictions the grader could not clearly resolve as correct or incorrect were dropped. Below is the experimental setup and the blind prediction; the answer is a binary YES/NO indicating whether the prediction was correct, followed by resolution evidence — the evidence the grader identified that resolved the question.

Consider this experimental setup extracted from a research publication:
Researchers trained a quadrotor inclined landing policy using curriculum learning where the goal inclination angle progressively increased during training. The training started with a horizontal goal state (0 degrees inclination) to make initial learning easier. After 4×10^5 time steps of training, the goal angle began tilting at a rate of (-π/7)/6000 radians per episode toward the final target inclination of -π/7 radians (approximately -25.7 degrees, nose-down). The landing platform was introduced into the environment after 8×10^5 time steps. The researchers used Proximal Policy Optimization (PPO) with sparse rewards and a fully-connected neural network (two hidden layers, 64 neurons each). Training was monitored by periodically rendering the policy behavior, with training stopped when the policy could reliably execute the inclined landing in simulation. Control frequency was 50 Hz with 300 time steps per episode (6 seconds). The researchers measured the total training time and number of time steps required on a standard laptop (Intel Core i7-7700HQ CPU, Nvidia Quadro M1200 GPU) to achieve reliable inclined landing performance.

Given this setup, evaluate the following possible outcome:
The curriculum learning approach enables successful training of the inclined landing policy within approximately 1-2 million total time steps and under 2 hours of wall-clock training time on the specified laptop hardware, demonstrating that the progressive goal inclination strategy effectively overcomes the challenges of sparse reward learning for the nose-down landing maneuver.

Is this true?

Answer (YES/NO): NO